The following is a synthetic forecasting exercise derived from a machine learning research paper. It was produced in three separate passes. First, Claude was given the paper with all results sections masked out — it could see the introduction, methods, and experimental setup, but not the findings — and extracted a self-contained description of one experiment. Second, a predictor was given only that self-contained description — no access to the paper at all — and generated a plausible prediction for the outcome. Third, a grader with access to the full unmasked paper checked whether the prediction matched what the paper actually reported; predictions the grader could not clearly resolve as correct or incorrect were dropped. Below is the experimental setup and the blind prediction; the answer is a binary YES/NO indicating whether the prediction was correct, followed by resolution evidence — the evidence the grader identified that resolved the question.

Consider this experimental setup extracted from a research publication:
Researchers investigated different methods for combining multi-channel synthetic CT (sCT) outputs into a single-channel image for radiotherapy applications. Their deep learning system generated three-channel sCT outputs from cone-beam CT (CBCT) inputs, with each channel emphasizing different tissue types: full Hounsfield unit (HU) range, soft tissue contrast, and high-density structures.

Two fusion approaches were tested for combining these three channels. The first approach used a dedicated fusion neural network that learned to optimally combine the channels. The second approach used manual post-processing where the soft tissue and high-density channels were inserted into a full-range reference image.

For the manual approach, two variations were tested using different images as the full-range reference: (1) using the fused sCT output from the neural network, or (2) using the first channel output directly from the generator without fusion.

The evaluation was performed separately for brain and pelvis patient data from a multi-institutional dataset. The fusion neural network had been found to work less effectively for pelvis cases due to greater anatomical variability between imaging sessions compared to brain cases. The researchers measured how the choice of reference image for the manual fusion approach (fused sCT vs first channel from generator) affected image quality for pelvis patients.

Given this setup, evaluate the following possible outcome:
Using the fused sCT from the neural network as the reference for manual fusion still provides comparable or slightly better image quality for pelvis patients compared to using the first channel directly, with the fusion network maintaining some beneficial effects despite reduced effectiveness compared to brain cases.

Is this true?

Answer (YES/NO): NO